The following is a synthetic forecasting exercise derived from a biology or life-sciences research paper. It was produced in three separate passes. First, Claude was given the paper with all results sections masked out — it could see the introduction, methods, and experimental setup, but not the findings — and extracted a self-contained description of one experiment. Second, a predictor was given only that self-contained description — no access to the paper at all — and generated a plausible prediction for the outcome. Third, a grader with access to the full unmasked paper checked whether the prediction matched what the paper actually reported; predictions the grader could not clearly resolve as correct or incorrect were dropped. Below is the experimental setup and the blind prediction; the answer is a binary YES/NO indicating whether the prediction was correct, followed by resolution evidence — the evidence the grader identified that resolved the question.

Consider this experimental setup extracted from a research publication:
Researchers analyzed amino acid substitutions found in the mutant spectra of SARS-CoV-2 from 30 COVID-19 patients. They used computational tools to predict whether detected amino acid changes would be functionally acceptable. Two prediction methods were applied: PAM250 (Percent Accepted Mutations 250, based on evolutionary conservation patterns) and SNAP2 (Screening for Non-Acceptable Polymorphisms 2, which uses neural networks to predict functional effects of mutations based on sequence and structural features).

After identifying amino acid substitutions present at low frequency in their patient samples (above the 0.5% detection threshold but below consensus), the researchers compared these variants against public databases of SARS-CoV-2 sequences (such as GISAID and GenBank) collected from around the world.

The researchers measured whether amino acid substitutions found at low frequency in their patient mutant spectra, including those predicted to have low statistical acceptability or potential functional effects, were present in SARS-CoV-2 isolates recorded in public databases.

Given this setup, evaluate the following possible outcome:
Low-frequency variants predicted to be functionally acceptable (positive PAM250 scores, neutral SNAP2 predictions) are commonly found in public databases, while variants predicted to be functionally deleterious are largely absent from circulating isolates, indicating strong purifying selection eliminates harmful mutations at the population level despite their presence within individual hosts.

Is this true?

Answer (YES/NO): NO